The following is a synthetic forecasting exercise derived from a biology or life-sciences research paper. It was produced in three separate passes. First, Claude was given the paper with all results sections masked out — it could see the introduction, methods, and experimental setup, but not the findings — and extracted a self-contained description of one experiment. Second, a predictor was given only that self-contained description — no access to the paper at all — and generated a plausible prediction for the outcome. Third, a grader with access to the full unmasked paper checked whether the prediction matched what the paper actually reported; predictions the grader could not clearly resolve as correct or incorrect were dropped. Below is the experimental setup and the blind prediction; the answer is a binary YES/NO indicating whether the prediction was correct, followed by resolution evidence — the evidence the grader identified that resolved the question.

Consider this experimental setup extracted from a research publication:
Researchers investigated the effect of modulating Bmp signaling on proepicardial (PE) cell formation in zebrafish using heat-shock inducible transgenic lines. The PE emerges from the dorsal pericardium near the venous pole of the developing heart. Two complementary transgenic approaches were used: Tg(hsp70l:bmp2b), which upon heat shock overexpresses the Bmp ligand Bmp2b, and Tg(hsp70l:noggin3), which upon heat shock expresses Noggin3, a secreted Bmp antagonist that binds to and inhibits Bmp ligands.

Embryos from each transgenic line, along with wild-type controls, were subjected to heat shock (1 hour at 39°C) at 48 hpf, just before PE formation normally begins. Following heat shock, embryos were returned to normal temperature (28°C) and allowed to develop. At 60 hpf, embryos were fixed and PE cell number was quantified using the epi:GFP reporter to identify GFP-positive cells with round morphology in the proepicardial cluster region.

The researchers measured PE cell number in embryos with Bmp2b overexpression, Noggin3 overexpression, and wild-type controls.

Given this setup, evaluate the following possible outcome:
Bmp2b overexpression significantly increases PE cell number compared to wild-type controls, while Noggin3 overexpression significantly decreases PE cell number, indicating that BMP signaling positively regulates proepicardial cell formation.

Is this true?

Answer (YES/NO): YES